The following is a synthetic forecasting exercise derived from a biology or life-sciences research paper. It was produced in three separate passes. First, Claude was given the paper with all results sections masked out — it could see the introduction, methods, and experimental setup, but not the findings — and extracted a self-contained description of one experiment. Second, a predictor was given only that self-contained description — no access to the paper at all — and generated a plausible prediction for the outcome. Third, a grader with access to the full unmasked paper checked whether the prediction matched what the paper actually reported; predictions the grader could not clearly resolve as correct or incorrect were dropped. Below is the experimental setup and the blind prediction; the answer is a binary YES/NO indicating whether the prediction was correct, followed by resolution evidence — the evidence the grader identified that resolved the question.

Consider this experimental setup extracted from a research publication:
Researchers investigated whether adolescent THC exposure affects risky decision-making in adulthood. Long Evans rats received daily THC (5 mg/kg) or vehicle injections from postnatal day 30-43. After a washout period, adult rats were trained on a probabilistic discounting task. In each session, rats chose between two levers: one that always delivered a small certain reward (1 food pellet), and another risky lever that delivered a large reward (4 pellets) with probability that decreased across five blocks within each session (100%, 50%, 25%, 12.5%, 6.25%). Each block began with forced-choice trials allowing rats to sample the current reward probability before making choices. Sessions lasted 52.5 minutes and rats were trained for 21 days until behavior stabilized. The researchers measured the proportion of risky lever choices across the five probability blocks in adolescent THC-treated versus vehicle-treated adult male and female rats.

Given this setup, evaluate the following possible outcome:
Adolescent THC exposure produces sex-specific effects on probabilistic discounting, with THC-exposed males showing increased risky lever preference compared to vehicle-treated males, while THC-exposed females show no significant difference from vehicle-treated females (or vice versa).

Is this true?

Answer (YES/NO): NO